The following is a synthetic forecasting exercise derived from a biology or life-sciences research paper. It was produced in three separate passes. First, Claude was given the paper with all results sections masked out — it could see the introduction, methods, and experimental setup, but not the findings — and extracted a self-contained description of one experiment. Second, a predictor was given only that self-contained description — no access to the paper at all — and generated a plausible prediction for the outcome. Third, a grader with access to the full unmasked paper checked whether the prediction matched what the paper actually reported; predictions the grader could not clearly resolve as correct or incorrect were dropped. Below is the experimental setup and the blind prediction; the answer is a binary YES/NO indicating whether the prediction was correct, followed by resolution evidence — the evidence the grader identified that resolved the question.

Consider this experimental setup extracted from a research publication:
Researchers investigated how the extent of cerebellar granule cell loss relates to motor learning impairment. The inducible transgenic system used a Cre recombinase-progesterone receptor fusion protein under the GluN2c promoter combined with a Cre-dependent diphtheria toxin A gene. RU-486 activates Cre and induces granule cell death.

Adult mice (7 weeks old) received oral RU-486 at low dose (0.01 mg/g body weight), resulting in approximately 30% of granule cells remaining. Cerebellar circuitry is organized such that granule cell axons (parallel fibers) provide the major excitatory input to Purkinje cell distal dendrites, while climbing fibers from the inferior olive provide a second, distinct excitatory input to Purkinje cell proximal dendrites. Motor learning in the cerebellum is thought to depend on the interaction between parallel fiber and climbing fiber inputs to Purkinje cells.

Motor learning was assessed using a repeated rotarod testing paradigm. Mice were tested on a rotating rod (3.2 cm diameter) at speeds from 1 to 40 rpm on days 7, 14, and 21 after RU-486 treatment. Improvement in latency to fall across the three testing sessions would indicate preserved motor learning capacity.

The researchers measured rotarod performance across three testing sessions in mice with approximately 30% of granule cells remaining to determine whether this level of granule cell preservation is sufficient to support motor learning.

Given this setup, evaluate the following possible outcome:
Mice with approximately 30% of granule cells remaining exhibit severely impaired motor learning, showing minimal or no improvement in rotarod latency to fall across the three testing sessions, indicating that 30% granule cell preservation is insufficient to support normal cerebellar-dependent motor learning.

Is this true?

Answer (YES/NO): YES